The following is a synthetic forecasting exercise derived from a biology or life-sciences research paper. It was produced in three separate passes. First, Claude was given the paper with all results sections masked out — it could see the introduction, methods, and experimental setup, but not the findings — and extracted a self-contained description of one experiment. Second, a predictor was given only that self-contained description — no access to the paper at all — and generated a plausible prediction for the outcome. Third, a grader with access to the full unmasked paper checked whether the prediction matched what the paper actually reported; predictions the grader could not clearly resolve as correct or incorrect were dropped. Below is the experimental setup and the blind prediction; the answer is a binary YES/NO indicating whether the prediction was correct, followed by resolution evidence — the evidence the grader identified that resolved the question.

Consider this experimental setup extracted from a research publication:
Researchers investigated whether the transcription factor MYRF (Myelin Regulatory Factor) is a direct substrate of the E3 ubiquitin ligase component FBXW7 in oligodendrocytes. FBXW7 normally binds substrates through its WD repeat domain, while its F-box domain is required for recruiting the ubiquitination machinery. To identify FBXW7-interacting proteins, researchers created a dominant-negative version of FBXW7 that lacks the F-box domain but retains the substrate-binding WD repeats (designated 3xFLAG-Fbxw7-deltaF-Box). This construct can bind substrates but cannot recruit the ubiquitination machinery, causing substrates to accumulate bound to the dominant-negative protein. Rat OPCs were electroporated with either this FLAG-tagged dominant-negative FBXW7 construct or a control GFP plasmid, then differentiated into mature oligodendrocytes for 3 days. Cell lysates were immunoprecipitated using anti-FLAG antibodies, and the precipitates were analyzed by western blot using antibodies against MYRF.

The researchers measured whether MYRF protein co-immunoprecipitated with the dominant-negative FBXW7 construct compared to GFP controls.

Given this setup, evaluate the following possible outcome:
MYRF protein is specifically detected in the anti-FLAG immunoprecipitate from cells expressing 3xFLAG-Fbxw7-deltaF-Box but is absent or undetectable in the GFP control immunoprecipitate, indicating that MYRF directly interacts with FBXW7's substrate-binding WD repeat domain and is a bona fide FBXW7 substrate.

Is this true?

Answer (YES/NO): YES